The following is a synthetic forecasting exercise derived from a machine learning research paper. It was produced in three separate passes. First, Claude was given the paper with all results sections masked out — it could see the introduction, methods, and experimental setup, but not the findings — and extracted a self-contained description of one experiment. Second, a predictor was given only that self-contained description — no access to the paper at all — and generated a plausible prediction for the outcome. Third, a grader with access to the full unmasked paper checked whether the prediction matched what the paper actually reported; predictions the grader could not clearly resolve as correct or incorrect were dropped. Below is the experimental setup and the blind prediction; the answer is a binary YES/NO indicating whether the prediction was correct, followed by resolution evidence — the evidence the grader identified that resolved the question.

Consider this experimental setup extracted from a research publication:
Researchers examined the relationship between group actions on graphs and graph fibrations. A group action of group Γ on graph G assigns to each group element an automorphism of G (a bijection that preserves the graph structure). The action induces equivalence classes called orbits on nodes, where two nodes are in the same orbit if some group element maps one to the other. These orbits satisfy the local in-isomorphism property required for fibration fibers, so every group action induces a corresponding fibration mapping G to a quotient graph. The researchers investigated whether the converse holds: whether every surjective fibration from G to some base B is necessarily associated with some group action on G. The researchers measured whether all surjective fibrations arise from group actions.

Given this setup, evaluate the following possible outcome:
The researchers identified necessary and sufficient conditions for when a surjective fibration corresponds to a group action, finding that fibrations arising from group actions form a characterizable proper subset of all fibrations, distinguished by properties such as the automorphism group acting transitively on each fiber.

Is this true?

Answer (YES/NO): NO